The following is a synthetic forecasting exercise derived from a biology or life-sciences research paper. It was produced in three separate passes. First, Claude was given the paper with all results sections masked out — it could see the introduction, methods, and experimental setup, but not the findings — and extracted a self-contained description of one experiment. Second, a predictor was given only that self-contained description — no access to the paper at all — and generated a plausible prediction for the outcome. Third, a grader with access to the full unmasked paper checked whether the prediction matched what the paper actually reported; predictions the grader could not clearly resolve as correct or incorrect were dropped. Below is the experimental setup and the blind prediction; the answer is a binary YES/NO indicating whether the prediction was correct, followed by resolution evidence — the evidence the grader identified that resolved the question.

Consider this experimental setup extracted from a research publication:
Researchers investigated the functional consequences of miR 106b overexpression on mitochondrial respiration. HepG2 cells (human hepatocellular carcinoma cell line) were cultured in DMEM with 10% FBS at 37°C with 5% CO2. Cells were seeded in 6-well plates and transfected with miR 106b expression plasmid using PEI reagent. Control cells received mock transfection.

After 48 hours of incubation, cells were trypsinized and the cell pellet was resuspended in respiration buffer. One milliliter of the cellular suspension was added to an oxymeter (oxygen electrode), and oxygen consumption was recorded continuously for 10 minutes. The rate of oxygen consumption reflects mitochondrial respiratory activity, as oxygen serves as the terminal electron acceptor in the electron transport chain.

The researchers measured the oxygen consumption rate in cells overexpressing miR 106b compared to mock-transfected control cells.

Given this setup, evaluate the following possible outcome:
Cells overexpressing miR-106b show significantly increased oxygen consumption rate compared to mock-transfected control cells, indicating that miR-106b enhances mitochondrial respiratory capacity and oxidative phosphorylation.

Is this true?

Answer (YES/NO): NO